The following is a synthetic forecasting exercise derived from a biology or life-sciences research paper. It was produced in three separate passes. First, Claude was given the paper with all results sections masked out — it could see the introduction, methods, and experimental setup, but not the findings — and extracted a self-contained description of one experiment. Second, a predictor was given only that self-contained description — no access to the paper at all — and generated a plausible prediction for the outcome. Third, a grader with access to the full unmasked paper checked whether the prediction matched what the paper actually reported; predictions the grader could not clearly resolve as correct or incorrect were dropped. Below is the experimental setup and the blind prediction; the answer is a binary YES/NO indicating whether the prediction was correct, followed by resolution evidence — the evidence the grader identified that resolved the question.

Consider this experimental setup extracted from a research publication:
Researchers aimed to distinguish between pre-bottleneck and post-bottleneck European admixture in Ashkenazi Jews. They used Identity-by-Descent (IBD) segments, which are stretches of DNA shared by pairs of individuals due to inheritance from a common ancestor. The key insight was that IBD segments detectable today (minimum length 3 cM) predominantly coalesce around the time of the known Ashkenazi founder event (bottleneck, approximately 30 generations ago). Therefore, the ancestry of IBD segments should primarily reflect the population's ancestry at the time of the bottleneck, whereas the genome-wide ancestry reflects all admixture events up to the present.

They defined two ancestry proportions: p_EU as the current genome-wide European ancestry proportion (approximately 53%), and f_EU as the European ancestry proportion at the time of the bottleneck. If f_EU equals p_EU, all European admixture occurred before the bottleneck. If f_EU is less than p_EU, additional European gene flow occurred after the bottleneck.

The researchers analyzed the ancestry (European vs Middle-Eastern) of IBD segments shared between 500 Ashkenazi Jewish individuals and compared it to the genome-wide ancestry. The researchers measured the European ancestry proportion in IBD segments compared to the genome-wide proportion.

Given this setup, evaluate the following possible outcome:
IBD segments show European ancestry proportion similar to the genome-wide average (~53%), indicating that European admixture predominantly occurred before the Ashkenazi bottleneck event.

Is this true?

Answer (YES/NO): NO